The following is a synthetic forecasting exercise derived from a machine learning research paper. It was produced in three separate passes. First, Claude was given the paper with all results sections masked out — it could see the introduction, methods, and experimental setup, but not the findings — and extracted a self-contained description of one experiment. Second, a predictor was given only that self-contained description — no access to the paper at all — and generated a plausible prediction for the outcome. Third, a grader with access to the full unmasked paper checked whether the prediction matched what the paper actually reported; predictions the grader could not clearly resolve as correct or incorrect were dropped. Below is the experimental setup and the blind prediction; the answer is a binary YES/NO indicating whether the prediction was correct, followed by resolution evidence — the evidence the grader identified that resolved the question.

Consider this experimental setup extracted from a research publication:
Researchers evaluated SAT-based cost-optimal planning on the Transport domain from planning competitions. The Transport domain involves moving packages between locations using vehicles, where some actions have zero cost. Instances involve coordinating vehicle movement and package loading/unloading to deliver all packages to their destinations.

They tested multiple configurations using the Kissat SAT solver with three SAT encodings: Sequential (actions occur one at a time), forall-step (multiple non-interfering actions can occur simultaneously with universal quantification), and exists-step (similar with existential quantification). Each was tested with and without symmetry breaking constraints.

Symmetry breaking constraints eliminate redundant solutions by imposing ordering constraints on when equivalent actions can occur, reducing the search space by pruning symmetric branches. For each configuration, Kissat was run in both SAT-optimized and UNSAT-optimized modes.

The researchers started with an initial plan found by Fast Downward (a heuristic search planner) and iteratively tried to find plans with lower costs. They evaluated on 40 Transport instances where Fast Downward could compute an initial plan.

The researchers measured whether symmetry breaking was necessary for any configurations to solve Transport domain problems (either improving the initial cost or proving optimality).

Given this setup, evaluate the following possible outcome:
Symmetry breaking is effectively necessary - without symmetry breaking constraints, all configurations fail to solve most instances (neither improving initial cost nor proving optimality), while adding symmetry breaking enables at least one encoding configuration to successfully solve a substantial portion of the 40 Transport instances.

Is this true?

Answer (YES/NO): NO